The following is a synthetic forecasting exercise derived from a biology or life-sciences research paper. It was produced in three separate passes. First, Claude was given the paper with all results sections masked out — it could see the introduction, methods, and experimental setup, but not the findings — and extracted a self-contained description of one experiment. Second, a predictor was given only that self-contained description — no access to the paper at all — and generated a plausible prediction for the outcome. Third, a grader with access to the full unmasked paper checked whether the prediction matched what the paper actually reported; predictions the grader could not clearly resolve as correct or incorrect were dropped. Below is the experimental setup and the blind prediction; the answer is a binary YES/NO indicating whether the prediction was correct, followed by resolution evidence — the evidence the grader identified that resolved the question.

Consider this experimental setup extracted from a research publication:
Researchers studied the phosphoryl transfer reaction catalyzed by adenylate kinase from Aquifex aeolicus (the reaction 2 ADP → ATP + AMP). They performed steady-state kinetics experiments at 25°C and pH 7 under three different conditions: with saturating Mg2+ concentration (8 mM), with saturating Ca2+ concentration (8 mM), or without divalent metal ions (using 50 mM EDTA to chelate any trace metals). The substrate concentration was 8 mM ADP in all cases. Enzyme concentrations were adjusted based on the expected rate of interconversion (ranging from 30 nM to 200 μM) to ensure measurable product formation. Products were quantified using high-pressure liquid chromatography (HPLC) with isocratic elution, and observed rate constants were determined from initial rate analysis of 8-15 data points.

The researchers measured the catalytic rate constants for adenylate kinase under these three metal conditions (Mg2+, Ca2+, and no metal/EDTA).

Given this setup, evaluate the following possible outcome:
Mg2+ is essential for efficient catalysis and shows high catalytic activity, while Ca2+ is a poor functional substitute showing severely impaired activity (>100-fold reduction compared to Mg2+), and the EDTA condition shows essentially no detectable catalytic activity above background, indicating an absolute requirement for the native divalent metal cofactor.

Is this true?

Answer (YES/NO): NO